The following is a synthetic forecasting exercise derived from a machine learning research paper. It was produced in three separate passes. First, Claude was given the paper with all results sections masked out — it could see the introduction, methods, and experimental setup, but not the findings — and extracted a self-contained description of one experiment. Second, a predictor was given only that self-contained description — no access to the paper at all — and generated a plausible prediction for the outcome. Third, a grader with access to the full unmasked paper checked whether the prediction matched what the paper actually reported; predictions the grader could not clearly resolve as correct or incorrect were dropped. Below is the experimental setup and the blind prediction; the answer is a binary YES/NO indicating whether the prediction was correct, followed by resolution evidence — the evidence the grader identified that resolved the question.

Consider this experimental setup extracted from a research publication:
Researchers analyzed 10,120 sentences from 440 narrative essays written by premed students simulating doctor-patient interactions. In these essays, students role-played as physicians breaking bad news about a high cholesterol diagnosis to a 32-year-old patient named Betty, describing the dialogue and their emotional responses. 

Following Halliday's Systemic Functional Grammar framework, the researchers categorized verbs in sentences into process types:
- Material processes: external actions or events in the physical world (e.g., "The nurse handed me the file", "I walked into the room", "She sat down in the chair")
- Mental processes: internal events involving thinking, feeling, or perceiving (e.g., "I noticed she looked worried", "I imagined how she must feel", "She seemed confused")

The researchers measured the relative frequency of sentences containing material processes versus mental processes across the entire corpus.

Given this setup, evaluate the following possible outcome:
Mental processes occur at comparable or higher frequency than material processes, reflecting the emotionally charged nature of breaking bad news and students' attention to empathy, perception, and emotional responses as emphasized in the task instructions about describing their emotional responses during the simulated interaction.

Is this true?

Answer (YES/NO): YES